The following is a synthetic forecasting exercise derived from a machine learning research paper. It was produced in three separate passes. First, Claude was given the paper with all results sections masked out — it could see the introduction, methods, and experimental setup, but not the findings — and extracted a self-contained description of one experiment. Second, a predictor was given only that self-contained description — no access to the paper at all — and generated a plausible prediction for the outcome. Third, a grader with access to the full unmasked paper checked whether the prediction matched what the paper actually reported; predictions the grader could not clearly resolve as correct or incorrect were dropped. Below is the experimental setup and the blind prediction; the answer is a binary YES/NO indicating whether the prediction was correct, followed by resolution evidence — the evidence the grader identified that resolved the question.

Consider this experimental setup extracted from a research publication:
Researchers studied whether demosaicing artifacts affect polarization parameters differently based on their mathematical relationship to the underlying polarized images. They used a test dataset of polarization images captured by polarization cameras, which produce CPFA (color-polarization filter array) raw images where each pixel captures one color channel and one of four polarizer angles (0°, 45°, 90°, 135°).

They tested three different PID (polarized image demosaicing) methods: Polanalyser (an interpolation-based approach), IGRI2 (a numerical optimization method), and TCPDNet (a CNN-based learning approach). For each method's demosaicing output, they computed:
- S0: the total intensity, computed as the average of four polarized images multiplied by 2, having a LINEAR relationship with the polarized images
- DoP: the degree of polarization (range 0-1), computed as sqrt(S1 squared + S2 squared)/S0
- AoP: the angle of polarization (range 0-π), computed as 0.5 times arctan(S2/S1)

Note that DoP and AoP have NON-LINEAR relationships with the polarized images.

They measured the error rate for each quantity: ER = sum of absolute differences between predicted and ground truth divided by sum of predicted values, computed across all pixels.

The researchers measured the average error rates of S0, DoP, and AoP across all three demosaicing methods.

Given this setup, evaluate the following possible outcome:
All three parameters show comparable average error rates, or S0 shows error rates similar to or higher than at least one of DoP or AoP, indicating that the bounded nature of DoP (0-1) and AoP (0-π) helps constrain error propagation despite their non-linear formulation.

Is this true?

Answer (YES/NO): NO